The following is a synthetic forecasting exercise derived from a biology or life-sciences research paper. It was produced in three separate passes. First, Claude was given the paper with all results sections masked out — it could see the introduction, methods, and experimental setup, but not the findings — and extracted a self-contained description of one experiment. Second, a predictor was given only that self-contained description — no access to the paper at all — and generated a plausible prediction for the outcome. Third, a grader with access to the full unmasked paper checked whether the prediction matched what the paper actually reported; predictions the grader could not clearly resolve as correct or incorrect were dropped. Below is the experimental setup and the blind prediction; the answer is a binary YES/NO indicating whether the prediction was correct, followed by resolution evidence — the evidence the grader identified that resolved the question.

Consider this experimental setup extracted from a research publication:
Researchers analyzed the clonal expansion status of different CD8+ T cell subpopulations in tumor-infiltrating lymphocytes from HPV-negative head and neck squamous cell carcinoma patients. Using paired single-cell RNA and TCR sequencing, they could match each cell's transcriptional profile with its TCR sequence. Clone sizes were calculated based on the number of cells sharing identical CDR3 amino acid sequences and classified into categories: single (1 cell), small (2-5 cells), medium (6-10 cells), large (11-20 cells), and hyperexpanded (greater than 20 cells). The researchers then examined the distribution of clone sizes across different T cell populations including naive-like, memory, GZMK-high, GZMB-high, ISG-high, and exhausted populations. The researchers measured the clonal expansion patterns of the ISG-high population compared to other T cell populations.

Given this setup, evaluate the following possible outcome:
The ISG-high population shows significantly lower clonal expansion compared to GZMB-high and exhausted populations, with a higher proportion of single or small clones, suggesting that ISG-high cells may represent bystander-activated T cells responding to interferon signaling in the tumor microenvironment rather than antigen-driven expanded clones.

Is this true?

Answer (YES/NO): NO